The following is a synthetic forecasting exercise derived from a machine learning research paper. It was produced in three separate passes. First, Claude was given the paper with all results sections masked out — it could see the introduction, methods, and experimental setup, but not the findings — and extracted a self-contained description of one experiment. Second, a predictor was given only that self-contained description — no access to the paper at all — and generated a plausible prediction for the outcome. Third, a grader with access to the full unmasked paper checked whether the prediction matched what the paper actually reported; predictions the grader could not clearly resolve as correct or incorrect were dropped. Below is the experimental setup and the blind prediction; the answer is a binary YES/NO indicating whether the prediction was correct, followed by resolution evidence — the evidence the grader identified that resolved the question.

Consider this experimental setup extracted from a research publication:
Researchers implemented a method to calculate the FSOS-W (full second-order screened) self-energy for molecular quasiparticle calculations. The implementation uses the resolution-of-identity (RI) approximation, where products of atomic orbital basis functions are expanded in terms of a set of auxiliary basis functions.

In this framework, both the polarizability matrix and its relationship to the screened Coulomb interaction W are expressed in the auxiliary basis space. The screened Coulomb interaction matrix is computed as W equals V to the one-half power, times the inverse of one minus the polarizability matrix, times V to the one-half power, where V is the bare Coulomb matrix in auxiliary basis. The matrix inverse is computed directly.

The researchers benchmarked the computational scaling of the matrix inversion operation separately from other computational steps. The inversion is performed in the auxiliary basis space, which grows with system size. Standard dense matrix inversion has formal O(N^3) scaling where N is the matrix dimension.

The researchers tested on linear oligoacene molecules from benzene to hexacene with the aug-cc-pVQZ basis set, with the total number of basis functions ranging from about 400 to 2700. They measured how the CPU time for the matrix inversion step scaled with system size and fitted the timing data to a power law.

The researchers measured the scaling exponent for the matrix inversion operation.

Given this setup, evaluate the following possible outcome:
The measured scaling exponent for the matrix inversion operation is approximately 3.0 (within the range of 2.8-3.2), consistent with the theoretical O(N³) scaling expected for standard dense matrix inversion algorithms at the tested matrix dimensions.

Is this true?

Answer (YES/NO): YES